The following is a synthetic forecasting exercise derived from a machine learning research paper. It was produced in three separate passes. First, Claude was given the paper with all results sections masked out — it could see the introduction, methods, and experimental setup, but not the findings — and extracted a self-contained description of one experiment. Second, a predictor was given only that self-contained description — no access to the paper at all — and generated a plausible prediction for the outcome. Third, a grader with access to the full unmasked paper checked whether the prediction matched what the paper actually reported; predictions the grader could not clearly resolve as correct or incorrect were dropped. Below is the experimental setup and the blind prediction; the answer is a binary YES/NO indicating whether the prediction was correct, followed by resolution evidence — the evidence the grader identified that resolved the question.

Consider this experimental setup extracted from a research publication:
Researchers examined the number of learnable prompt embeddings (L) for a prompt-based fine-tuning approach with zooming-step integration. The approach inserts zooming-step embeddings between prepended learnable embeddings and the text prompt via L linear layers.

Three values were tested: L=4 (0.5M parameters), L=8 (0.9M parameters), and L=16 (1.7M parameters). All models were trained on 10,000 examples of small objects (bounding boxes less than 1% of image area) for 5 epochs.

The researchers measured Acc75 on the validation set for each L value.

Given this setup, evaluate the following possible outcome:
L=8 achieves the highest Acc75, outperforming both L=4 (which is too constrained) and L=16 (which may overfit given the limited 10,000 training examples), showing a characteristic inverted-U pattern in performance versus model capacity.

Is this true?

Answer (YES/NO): YES